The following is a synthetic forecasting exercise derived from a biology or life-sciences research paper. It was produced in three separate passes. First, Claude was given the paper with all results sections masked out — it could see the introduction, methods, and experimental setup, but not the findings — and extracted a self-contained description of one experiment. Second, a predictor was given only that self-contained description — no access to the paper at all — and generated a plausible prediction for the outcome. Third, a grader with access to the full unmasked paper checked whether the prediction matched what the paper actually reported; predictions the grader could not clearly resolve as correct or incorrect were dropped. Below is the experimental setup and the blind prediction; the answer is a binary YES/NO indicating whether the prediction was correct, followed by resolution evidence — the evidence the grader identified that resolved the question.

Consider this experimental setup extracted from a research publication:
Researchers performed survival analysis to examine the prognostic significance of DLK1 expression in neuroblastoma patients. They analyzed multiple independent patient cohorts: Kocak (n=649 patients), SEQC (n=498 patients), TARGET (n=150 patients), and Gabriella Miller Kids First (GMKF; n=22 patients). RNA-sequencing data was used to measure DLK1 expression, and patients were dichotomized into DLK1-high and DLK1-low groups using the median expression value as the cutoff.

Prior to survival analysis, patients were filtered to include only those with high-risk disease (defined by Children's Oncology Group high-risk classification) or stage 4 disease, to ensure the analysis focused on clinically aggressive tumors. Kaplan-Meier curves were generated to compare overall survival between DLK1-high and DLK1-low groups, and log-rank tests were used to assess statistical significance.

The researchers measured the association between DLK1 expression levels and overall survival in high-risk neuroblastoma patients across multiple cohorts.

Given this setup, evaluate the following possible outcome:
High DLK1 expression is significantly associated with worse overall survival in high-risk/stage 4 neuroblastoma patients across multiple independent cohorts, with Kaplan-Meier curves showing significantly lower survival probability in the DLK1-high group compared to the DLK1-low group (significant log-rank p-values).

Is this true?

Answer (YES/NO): NO